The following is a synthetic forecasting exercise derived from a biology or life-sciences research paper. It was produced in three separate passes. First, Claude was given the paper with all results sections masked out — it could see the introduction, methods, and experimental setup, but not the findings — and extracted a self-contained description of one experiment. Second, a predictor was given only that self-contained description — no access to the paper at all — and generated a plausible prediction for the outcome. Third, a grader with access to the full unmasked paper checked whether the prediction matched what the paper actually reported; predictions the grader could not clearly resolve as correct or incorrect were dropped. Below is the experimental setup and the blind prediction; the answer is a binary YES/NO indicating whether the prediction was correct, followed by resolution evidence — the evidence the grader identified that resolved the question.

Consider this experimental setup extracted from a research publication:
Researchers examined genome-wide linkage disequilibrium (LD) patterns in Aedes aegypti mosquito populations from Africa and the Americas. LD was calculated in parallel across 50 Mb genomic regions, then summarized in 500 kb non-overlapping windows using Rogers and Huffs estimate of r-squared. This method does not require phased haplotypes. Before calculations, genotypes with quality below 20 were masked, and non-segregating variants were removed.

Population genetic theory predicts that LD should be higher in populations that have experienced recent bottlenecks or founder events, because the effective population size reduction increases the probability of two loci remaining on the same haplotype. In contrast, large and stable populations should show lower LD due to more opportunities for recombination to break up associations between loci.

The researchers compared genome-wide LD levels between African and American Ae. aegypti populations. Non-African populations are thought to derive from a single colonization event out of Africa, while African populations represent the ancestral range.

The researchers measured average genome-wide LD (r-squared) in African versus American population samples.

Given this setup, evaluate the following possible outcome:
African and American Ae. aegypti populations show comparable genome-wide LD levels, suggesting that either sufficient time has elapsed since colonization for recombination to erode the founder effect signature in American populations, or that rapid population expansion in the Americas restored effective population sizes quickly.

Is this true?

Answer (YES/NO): NO